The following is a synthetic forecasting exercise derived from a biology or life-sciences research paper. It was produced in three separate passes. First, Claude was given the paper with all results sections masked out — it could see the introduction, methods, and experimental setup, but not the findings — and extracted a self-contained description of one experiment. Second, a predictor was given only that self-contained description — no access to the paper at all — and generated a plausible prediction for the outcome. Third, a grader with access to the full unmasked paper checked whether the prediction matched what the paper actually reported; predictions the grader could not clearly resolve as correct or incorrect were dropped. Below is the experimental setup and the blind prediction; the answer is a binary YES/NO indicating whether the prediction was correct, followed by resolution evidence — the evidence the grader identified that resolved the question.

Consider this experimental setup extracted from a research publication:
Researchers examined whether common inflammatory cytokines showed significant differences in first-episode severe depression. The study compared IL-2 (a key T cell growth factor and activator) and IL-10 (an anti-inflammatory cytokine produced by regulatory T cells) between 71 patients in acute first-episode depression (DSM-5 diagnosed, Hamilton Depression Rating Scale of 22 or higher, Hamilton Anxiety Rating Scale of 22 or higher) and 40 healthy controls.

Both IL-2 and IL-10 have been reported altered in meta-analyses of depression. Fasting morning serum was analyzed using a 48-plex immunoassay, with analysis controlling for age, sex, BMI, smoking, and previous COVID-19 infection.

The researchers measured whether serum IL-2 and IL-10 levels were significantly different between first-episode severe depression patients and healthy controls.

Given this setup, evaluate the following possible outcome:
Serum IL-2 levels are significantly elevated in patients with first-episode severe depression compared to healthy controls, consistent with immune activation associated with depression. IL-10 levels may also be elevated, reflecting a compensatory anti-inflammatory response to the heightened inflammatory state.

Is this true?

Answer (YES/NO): NO